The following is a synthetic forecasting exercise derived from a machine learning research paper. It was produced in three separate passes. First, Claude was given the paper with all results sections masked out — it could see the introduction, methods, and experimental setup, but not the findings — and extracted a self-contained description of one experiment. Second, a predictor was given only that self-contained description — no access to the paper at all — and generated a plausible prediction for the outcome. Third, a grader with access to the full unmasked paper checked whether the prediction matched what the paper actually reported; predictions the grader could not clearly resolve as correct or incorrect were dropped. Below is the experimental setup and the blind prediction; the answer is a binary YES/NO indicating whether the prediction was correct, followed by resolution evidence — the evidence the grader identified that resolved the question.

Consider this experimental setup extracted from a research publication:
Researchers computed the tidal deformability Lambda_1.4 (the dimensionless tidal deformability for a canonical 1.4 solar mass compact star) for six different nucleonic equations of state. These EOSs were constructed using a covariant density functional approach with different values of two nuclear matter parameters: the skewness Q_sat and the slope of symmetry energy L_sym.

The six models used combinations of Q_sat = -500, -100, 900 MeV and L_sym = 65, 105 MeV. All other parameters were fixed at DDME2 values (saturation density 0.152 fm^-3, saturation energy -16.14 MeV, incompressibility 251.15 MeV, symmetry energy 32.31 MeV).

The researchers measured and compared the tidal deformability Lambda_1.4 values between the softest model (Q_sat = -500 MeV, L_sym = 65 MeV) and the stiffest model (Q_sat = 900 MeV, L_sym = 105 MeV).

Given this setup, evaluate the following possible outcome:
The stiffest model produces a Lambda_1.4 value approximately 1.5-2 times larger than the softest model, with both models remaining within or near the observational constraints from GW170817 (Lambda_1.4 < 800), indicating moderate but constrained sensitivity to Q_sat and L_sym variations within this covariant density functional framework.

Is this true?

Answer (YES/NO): NO